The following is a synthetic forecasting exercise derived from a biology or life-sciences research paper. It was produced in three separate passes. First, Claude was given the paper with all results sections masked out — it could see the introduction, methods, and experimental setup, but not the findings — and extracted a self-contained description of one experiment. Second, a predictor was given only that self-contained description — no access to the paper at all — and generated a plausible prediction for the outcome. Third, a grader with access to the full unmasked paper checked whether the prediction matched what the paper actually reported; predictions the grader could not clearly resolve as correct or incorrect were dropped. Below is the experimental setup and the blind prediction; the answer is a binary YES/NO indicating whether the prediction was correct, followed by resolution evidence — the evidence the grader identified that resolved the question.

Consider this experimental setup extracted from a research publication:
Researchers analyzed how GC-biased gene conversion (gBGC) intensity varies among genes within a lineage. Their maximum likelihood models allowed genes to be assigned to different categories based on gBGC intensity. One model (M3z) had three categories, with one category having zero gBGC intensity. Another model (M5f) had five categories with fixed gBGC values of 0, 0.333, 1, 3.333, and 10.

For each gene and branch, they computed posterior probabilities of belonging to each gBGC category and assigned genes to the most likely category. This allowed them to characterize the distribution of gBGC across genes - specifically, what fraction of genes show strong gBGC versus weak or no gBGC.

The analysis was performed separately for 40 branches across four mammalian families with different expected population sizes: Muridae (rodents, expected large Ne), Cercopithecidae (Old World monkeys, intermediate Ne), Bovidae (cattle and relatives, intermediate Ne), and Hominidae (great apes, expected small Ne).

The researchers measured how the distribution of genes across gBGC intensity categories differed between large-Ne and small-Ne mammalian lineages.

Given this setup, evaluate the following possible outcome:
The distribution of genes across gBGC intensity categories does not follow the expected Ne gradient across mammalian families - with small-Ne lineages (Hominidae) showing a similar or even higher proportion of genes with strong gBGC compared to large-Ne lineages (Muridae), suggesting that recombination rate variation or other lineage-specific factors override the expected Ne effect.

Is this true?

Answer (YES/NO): NO